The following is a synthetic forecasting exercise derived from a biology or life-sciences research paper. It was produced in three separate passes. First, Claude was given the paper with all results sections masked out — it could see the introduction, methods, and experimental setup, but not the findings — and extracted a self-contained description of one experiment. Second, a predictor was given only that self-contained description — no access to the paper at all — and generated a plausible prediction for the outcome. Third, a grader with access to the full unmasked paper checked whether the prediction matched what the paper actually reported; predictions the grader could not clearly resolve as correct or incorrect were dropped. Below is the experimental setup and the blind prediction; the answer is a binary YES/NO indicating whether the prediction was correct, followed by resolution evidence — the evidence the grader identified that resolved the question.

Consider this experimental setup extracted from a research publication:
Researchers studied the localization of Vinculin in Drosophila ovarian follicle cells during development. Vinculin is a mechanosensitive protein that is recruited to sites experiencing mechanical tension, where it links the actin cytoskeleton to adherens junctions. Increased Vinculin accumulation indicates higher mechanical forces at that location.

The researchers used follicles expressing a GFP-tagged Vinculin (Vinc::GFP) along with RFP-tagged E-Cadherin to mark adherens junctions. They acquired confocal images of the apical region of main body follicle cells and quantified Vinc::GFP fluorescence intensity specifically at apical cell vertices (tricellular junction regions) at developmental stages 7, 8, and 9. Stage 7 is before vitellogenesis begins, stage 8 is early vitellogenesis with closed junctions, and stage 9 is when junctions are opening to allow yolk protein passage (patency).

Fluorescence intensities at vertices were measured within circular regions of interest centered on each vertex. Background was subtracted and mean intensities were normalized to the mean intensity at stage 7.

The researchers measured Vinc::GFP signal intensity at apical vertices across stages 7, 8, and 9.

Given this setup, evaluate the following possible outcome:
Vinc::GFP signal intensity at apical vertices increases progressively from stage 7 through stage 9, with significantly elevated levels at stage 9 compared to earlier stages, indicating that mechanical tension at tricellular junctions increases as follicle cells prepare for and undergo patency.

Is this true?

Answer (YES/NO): NO